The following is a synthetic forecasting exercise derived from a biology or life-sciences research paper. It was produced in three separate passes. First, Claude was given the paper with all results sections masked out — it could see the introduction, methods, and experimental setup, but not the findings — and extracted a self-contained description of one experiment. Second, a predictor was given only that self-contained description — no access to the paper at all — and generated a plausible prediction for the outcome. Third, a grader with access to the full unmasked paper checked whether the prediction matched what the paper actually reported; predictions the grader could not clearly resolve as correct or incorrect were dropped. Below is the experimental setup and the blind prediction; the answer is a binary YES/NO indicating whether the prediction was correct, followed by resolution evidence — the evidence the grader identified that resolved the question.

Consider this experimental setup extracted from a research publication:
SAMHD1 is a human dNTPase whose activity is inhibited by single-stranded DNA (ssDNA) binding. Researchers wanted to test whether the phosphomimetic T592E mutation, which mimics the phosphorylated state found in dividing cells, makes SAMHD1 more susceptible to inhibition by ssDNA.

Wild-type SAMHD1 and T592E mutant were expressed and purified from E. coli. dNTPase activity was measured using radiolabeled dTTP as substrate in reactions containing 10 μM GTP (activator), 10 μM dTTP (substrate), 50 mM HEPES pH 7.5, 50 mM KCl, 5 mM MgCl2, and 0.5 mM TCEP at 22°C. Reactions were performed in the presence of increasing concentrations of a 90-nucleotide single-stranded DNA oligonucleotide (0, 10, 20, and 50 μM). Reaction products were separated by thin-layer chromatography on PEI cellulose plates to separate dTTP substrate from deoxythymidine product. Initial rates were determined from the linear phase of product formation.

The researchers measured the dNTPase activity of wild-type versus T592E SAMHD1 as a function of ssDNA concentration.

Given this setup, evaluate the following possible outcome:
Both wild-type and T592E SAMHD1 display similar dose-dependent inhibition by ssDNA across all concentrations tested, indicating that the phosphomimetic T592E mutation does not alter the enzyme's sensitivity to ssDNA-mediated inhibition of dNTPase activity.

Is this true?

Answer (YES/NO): NO